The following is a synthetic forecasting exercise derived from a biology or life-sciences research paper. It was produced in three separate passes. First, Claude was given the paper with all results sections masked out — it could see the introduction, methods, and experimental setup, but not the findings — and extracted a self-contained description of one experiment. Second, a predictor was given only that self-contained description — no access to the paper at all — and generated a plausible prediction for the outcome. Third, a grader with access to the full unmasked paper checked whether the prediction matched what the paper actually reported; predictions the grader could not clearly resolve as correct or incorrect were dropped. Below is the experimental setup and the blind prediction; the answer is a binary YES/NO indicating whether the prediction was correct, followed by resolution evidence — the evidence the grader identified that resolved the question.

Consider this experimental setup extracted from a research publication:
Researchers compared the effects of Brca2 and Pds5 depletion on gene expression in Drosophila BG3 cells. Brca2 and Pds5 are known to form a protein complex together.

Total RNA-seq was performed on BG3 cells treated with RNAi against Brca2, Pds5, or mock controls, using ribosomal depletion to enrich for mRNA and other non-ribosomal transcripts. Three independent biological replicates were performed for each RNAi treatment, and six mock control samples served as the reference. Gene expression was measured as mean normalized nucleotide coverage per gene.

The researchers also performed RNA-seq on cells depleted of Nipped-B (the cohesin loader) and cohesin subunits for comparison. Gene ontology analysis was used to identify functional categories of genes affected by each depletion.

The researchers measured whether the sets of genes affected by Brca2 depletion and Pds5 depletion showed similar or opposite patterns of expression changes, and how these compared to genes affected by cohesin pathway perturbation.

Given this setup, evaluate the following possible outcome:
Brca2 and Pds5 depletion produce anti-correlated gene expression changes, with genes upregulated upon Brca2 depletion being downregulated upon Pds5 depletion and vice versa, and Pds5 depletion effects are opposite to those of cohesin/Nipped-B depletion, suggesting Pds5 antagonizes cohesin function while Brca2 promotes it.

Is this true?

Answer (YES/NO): NO